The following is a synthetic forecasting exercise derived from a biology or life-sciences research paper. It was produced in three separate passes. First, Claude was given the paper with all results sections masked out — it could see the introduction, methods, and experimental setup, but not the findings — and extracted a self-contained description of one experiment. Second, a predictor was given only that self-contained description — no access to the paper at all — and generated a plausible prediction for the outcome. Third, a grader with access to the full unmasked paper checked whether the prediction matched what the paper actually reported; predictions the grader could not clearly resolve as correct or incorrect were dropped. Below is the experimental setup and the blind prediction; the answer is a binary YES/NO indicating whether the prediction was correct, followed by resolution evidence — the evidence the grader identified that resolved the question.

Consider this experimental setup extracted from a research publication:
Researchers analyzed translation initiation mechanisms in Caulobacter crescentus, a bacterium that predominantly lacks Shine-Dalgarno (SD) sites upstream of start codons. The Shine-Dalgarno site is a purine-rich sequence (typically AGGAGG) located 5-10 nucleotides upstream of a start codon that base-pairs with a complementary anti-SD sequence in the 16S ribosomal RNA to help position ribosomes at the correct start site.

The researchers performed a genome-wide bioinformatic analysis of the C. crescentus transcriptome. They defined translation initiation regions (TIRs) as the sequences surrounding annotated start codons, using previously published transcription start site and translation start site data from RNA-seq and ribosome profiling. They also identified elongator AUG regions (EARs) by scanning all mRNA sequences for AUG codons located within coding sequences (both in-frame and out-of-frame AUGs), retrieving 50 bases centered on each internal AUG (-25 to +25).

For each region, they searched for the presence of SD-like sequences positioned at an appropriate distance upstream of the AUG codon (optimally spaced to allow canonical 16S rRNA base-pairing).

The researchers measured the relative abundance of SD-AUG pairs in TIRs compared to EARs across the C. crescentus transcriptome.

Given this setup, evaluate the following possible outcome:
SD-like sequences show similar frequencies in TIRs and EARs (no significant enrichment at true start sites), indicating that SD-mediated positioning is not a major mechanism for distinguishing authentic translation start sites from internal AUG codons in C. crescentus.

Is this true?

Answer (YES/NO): NO